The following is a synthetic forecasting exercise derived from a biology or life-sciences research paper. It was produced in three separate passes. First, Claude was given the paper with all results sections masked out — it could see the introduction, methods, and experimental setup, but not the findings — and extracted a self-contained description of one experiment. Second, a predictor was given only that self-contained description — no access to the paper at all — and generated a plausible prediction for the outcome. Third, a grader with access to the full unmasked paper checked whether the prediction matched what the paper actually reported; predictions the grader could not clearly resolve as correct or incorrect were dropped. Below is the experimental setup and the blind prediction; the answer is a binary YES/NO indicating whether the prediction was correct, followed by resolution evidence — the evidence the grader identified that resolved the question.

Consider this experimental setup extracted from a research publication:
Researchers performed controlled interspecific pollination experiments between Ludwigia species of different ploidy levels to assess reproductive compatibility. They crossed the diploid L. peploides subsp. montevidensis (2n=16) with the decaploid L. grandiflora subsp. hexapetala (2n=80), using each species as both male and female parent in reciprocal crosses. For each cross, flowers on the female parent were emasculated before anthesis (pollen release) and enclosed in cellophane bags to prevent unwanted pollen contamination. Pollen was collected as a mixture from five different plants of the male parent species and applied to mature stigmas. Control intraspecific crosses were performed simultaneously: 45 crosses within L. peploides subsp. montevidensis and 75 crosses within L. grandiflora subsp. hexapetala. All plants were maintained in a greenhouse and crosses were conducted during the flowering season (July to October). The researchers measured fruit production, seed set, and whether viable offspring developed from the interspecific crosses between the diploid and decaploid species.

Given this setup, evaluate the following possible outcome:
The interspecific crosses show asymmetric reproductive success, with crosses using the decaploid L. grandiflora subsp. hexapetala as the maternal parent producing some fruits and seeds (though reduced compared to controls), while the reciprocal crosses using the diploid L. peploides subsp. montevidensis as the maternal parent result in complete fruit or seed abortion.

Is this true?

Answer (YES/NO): NO